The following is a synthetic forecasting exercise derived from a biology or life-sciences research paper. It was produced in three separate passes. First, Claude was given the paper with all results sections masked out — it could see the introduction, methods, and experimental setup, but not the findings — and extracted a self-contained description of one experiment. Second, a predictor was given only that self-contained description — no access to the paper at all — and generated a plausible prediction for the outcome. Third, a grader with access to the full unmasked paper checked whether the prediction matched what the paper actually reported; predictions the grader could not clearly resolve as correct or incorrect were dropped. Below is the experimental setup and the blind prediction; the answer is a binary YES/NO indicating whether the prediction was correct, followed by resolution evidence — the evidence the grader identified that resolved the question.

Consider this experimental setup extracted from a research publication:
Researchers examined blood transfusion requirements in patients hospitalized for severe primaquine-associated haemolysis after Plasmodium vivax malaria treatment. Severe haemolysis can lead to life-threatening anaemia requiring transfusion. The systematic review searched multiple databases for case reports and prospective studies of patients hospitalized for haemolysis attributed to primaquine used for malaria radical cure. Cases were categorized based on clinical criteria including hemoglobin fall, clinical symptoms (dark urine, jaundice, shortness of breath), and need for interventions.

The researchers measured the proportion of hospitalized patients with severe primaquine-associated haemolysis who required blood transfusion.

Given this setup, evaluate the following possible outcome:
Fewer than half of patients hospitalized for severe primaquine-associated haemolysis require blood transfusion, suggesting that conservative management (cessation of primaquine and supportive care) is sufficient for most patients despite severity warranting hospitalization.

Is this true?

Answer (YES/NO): NO